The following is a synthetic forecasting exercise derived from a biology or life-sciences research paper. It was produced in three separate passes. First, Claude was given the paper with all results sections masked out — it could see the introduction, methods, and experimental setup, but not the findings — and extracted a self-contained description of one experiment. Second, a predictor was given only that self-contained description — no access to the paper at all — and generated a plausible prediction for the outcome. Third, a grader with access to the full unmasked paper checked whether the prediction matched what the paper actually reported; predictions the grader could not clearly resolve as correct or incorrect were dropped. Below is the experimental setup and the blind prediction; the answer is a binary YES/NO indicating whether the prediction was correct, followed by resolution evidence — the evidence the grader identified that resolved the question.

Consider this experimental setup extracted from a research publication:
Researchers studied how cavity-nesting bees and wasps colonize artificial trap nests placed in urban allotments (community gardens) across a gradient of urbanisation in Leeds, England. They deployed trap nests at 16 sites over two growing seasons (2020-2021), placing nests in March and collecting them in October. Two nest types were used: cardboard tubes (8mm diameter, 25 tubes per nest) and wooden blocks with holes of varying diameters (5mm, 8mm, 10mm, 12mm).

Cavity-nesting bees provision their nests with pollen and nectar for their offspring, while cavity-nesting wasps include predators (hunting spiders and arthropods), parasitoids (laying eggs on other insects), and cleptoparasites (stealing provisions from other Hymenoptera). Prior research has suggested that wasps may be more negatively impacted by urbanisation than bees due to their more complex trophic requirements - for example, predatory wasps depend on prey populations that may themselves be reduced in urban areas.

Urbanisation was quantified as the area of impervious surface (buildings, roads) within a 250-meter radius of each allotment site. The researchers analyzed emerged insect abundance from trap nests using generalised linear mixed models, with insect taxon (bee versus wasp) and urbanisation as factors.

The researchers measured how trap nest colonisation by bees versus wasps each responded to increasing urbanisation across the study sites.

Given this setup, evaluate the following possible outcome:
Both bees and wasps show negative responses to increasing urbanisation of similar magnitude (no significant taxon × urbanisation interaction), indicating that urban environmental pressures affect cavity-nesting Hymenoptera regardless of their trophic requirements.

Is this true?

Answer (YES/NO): YES